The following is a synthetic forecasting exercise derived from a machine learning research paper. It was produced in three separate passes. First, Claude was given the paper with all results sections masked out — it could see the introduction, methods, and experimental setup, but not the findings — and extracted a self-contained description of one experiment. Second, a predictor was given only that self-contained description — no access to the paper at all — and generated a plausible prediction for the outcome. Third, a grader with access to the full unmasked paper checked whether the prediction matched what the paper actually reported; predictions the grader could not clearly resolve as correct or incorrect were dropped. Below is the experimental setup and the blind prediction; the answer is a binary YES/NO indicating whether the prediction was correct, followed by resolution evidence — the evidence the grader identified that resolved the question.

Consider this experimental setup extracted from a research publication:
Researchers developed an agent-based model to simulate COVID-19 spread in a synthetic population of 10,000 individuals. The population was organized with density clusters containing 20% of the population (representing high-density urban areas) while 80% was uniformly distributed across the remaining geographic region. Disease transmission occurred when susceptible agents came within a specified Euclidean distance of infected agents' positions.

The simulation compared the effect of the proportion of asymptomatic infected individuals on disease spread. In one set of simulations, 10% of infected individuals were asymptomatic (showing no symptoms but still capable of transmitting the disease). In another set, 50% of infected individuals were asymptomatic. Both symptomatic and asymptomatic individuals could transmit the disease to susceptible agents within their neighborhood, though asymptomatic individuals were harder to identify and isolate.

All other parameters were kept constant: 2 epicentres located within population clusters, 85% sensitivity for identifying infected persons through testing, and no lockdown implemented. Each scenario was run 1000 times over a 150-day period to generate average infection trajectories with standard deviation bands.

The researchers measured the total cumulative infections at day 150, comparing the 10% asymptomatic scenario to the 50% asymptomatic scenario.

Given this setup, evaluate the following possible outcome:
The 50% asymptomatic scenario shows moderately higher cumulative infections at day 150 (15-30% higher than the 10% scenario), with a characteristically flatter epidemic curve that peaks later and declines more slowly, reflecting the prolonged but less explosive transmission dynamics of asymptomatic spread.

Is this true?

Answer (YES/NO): NO